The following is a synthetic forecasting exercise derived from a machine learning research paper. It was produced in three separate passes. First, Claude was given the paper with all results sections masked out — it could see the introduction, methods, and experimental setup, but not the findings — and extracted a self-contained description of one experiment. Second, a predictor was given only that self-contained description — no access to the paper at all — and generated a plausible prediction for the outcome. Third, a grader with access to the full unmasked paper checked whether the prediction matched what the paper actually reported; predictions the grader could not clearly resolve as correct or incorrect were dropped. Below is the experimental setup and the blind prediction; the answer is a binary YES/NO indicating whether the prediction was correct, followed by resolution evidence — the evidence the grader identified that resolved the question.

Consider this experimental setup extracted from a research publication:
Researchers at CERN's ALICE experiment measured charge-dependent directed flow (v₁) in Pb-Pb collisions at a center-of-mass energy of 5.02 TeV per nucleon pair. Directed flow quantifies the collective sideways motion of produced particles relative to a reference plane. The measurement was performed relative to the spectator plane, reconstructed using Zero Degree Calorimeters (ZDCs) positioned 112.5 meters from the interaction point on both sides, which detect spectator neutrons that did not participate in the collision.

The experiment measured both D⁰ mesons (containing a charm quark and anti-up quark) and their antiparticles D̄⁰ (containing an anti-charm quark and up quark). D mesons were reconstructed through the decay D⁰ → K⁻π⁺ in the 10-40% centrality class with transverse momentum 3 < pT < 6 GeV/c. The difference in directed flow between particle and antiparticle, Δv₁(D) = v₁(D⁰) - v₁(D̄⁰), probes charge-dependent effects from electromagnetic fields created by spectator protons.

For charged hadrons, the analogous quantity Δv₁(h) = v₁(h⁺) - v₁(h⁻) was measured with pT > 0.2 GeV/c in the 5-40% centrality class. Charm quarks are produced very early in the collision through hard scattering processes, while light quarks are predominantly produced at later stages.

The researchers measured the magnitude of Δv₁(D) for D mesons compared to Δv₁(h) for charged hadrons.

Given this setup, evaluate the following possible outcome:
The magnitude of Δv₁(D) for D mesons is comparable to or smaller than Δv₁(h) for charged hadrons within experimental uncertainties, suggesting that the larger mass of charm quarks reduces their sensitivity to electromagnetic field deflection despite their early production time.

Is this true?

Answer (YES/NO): NO